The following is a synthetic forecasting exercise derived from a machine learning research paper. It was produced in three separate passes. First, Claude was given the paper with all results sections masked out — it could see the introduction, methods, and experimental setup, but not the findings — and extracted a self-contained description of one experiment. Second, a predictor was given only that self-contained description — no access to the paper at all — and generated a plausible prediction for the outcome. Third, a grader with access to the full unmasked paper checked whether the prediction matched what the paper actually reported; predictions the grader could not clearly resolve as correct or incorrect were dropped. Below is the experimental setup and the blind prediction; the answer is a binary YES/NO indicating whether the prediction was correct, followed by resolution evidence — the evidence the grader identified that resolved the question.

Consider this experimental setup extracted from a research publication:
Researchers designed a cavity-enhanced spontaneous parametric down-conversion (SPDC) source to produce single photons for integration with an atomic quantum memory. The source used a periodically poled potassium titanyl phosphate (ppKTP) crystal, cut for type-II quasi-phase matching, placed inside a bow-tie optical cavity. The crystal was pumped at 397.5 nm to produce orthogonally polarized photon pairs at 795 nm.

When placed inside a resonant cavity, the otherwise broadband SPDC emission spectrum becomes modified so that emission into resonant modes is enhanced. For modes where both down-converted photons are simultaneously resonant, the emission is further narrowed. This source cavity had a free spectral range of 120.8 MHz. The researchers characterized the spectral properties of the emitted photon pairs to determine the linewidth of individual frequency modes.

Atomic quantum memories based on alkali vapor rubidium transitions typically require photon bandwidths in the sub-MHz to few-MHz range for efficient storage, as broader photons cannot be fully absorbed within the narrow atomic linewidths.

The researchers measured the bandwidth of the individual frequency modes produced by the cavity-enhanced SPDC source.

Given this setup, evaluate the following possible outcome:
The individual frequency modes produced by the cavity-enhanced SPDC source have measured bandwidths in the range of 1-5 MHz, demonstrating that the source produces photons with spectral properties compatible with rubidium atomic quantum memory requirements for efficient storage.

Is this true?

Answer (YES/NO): NO